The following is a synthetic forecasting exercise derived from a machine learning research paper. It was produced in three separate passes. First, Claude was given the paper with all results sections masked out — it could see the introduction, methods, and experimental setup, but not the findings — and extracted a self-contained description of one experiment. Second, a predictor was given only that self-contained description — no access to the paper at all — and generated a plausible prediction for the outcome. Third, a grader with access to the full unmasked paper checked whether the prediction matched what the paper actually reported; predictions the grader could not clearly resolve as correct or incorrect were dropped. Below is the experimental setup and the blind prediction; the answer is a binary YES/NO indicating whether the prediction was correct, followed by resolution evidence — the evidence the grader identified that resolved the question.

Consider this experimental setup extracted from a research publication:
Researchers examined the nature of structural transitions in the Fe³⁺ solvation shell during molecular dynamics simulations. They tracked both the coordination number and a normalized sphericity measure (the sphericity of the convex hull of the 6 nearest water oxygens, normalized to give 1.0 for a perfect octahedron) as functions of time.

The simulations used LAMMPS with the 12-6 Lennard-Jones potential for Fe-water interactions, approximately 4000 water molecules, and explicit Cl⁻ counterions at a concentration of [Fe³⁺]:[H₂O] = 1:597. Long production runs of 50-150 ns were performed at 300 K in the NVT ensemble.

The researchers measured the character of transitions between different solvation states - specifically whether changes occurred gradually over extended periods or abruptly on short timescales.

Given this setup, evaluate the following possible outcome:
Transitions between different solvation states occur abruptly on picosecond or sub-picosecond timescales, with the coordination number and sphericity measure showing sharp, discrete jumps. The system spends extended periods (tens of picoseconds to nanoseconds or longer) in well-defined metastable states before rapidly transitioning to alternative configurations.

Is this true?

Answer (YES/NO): YES